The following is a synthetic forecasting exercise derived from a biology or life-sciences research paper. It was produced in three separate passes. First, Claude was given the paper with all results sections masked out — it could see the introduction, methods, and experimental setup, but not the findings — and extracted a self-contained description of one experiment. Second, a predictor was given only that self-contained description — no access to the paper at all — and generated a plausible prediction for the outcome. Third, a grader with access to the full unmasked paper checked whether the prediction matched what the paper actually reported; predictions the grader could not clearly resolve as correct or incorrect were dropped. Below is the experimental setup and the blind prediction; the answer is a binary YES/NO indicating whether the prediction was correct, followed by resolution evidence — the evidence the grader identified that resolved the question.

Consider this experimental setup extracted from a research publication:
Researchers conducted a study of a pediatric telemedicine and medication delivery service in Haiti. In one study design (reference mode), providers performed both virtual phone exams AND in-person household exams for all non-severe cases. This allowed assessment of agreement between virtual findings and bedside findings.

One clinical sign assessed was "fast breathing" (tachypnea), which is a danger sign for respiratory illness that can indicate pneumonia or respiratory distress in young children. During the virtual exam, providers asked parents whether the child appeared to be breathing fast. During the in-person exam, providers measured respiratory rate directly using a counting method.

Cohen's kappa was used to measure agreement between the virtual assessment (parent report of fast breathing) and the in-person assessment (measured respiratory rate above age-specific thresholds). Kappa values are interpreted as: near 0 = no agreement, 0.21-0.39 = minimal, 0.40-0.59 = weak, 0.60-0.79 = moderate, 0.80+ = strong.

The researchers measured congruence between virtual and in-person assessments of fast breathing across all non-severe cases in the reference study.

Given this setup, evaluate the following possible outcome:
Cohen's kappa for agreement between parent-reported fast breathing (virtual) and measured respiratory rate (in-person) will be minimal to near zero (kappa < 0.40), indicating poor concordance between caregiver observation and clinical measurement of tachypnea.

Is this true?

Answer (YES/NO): YES